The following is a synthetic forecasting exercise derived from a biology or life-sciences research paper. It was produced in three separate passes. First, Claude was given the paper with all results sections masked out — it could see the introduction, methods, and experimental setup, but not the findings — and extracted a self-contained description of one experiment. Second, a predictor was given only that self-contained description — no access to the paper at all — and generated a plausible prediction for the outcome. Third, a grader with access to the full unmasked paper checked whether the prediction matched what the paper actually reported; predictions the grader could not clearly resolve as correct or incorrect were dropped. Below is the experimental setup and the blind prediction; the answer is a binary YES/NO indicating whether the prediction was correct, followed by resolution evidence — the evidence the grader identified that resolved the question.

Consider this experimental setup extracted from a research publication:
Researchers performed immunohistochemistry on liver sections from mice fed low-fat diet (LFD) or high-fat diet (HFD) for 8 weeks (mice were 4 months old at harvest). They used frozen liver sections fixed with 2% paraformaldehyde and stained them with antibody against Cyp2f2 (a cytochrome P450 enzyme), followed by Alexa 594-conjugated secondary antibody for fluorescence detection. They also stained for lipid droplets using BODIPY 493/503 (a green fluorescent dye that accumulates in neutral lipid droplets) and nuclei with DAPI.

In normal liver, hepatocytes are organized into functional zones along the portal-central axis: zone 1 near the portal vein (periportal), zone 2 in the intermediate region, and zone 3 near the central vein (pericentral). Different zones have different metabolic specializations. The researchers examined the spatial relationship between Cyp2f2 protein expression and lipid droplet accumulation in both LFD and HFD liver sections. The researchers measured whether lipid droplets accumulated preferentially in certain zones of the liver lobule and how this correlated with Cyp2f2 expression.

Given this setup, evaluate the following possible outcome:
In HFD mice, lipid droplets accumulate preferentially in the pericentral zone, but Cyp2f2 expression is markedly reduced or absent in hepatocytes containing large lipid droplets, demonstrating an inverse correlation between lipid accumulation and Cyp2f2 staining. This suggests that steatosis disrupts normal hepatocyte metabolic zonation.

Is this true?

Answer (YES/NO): NO